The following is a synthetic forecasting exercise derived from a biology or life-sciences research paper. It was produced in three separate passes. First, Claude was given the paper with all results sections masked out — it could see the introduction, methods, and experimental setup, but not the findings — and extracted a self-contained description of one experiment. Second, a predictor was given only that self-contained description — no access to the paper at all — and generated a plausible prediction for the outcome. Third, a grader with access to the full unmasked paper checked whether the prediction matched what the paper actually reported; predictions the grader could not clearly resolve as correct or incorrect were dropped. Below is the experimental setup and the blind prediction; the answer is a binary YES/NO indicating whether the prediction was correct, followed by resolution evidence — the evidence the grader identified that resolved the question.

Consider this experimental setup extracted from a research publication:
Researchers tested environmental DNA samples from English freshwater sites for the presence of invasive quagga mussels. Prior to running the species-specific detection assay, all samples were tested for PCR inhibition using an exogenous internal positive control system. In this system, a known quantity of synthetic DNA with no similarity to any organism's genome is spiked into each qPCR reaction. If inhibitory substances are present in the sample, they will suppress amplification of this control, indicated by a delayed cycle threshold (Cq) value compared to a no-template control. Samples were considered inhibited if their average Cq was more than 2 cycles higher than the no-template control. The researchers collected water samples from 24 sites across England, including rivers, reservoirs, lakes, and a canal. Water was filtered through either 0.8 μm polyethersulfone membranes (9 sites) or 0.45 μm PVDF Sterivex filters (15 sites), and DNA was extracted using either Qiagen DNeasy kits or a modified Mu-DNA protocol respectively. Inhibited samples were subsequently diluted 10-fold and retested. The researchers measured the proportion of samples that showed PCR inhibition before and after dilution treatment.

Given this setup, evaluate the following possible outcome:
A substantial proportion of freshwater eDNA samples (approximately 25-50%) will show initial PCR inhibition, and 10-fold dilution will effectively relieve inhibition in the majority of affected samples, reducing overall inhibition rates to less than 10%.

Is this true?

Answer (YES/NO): NO